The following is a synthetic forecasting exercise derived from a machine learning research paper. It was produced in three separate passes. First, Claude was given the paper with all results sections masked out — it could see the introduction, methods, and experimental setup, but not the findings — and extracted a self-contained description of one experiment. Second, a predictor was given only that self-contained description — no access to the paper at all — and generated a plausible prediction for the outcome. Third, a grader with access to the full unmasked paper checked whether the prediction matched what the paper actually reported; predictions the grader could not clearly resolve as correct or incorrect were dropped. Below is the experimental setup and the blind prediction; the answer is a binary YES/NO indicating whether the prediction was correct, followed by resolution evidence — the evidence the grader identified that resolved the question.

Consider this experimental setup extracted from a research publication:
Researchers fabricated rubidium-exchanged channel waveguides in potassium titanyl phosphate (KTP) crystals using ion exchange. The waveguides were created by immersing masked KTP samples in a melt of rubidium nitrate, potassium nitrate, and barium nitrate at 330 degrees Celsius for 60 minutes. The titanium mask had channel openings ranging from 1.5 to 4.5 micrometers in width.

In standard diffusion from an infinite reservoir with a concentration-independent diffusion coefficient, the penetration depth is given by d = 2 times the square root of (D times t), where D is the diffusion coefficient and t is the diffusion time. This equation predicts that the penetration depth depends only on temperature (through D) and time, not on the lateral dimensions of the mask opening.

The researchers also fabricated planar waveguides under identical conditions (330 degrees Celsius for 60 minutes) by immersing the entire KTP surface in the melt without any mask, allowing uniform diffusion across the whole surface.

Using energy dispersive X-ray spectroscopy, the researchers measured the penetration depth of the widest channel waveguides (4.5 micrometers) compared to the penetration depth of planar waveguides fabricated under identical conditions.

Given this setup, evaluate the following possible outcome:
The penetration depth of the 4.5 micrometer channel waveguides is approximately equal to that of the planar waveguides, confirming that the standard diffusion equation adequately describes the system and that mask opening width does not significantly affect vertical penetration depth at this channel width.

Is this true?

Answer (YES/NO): NO